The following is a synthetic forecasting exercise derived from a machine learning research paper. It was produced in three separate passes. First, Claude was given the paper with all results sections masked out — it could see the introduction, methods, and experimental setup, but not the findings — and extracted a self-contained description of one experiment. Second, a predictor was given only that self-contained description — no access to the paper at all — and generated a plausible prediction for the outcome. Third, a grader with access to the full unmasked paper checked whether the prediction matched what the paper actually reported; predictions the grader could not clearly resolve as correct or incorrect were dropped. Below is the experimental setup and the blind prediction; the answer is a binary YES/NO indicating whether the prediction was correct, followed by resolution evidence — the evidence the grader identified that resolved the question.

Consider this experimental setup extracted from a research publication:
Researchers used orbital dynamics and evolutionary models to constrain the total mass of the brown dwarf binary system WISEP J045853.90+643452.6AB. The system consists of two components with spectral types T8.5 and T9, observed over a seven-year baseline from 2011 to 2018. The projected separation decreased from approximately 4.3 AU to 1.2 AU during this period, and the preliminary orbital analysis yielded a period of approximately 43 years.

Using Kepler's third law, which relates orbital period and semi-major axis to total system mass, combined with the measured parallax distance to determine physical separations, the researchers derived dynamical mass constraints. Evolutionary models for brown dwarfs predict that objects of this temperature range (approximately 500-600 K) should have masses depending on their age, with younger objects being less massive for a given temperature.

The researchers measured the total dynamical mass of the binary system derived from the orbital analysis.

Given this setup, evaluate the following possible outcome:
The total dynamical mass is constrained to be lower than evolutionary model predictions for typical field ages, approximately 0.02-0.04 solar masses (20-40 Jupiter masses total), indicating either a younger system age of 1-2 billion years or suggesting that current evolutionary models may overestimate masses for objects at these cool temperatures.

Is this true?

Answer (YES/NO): NO